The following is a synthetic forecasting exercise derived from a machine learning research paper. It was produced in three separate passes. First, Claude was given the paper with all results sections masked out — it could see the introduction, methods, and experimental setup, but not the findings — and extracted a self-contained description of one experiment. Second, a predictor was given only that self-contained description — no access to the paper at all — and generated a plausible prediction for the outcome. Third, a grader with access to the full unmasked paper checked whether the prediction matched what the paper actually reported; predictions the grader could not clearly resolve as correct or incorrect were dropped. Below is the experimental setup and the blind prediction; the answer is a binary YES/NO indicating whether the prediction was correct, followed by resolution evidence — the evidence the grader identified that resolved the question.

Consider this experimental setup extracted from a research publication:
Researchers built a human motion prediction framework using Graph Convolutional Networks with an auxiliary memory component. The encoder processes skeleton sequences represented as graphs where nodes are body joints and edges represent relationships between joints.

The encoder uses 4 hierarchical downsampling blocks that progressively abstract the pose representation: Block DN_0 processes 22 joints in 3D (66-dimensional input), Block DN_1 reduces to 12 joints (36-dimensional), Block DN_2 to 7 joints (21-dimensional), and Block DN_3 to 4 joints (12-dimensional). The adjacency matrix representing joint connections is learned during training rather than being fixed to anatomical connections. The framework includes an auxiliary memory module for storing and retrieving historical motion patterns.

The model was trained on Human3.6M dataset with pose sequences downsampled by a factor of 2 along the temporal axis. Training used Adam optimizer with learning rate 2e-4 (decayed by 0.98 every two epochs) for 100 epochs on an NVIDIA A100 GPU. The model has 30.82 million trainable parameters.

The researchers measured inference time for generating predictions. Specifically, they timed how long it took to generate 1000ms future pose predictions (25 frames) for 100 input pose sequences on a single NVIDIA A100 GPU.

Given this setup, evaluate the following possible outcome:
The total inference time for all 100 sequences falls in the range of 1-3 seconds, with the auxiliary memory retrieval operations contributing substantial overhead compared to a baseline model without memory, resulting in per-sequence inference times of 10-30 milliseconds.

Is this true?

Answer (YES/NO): NO